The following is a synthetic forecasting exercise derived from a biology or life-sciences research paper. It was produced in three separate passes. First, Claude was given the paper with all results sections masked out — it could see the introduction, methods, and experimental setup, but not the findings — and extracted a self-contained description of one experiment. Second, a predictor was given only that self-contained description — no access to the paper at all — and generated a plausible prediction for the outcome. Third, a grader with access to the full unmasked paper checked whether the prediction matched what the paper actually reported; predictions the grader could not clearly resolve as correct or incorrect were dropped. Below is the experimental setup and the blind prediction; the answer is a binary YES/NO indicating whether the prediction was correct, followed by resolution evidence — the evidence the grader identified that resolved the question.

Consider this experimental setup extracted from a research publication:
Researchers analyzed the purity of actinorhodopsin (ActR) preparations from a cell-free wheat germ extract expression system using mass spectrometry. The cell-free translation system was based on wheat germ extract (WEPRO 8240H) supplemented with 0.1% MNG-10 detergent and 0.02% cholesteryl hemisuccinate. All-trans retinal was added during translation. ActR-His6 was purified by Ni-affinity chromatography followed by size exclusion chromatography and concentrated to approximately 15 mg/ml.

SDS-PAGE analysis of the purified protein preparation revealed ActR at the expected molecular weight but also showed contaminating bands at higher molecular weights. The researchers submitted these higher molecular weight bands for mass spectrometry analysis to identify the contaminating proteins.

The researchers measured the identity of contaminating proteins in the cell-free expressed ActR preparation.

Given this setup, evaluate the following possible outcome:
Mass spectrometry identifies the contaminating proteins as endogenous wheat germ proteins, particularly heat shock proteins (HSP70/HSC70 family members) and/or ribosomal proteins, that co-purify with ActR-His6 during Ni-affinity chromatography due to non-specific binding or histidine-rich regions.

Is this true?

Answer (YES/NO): NO